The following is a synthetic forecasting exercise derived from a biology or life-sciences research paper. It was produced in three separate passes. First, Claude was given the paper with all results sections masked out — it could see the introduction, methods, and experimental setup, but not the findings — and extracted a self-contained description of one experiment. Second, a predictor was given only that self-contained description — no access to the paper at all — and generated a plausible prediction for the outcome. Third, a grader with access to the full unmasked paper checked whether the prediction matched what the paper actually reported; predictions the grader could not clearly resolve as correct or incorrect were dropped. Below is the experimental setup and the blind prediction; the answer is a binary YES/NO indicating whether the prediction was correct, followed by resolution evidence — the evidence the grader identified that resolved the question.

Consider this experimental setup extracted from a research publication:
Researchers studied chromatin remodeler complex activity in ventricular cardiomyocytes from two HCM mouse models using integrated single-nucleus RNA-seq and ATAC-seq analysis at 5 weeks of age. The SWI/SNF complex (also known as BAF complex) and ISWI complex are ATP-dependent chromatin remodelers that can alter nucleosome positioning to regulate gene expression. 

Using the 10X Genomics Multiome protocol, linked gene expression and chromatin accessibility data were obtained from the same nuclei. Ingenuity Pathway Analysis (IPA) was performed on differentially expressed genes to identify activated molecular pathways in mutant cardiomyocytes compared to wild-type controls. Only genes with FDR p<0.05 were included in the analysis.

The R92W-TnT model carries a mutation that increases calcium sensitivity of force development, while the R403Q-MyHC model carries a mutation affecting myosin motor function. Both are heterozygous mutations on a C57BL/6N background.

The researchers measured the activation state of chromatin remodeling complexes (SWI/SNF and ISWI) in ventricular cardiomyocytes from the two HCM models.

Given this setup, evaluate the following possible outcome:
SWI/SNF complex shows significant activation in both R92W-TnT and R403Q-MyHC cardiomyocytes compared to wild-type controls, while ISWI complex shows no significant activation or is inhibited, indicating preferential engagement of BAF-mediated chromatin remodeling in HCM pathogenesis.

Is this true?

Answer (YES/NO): NO